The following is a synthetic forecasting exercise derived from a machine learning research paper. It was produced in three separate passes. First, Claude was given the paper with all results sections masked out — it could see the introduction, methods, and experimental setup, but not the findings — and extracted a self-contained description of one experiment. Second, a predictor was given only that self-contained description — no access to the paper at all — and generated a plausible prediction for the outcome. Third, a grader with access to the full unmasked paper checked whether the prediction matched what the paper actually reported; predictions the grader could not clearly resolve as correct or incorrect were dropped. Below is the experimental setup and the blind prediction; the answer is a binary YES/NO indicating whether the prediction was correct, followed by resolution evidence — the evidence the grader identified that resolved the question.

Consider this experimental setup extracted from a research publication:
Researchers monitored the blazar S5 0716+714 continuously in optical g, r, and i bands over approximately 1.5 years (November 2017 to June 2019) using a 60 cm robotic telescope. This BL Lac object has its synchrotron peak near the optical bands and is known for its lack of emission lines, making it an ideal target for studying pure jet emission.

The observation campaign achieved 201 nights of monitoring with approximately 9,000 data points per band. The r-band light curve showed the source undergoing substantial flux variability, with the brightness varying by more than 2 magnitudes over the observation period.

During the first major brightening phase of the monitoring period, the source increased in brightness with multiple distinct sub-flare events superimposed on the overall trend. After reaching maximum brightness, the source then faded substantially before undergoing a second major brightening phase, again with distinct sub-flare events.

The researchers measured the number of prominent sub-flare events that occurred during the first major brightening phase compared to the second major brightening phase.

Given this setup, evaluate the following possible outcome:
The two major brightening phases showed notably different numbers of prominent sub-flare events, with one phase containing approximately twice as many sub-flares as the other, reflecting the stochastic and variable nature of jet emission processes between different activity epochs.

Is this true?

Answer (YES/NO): NO